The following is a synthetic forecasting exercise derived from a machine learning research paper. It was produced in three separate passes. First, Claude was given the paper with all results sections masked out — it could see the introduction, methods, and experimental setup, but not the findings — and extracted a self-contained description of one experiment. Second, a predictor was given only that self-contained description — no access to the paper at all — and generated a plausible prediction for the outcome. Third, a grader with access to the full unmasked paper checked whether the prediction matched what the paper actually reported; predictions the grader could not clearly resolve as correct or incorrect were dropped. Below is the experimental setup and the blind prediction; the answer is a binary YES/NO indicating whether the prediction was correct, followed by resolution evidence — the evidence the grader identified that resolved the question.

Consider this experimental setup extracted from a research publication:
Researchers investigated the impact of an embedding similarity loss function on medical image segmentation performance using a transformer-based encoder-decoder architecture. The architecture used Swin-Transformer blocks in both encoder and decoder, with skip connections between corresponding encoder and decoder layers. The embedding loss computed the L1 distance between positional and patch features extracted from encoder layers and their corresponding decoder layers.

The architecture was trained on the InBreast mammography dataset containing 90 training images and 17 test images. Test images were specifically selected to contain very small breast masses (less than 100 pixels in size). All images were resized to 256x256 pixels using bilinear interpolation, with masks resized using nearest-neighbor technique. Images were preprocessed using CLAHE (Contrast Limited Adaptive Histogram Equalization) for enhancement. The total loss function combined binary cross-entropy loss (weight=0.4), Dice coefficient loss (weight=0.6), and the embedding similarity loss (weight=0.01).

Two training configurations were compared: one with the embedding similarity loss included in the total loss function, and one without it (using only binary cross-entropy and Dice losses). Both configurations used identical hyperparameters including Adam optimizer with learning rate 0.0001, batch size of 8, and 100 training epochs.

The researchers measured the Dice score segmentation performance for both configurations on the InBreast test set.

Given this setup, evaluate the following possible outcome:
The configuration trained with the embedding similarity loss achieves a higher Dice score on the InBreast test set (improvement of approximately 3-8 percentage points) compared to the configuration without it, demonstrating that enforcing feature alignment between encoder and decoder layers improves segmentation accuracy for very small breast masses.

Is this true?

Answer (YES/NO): YES